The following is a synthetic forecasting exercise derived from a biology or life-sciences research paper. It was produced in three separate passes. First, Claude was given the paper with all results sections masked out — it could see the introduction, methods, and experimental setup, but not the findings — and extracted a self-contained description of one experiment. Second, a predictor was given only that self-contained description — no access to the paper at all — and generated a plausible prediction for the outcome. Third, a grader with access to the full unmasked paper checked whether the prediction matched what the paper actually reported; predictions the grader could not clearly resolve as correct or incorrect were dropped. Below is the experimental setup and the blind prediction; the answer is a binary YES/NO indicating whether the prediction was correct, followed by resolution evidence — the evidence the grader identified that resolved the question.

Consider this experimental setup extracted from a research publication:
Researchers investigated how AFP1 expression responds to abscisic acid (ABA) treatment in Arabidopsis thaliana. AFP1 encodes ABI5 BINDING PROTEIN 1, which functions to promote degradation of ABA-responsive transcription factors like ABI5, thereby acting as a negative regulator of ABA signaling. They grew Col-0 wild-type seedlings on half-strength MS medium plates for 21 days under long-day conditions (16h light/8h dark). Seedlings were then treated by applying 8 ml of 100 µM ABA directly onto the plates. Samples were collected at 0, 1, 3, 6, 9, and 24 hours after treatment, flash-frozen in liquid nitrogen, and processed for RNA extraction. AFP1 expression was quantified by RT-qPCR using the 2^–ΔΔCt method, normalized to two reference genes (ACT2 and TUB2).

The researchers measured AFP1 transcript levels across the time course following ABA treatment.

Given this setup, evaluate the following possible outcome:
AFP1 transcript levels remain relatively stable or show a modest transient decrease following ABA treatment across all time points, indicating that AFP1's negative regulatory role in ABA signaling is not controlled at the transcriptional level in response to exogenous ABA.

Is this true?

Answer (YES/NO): NO